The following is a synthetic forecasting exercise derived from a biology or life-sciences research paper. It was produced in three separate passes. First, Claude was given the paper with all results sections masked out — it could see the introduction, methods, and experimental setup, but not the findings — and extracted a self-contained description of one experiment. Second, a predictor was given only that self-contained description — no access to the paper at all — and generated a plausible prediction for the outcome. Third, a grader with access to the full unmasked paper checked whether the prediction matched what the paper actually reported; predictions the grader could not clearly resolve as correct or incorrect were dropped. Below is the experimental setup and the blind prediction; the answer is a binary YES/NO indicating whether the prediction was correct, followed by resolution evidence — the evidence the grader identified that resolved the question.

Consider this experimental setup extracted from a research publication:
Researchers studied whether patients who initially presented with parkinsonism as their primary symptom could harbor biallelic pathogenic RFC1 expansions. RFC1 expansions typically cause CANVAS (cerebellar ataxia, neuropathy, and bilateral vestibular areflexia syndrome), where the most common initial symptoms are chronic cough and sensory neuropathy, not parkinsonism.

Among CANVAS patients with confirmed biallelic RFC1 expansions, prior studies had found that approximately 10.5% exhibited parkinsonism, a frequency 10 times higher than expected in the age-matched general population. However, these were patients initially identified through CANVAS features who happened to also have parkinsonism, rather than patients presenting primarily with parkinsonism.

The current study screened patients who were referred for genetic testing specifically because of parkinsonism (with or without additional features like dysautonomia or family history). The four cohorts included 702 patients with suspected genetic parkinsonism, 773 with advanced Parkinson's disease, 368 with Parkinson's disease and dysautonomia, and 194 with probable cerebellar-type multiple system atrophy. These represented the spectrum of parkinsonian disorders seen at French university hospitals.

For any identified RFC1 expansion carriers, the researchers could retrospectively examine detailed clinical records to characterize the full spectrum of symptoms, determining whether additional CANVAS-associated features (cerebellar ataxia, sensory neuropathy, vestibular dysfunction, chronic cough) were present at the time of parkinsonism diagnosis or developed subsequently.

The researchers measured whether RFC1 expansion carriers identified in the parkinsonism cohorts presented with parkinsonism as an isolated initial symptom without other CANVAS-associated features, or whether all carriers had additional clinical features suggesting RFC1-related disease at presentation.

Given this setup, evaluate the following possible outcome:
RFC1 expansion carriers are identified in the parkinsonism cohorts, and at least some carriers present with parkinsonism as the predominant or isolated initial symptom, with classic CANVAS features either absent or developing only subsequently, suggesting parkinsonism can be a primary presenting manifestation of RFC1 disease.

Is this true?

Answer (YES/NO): YES